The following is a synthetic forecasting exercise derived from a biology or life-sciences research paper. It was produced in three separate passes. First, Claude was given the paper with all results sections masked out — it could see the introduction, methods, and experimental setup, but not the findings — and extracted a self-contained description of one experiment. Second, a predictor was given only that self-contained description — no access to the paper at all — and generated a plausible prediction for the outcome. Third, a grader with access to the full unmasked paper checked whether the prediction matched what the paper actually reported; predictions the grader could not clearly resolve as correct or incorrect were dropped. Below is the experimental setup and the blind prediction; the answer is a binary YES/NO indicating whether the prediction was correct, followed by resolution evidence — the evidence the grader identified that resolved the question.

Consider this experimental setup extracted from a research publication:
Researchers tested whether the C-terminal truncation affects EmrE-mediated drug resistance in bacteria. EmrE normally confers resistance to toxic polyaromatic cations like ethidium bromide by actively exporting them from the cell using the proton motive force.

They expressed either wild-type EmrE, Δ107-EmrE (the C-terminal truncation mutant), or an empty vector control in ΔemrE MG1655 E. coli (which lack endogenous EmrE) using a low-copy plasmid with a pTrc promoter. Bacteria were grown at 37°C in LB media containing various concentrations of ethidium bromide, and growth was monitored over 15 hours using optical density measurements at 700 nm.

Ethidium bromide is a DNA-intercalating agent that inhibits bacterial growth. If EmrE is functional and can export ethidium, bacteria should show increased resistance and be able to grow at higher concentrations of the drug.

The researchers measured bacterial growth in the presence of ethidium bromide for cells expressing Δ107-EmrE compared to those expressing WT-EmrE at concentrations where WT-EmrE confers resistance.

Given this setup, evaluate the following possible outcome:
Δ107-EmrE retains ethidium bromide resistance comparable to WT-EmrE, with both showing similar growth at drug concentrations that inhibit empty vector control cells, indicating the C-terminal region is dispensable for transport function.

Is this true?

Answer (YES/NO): YES